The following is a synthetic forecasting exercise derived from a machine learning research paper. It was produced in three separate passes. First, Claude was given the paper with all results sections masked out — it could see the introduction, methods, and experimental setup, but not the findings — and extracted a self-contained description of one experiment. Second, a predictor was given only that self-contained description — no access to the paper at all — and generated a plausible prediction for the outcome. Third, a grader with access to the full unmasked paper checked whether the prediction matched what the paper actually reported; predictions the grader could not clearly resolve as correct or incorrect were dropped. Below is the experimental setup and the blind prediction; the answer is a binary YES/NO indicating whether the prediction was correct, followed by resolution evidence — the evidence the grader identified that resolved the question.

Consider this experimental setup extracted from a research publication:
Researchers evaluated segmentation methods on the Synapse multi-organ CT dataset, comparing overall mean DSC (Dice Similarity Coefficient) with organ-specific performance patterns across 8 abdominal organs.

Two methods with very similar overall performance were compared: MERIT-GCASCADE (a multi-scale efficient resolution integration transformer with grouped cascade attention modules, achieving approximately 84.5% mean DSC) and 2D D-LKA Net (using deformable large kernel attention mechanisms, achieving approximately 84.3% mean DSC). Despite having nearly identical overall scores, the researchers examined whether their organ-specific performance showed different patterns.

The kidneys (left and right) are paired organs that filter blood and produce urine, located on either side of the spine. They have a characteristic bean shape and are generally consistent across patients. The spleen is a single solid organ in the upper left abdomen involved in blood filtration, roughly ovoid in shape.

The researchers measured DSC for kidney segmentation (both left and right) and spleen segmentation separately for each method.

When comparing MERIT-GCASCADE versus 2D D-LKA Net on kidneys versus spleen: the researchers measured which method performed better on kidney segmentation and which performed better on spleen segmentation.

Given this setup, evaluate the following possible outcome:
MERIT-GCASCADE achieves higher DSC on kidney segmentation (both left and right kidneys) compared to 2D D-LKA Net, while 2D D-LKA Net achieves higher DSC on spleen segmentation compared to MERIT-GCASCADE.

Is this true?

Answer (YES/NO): NO